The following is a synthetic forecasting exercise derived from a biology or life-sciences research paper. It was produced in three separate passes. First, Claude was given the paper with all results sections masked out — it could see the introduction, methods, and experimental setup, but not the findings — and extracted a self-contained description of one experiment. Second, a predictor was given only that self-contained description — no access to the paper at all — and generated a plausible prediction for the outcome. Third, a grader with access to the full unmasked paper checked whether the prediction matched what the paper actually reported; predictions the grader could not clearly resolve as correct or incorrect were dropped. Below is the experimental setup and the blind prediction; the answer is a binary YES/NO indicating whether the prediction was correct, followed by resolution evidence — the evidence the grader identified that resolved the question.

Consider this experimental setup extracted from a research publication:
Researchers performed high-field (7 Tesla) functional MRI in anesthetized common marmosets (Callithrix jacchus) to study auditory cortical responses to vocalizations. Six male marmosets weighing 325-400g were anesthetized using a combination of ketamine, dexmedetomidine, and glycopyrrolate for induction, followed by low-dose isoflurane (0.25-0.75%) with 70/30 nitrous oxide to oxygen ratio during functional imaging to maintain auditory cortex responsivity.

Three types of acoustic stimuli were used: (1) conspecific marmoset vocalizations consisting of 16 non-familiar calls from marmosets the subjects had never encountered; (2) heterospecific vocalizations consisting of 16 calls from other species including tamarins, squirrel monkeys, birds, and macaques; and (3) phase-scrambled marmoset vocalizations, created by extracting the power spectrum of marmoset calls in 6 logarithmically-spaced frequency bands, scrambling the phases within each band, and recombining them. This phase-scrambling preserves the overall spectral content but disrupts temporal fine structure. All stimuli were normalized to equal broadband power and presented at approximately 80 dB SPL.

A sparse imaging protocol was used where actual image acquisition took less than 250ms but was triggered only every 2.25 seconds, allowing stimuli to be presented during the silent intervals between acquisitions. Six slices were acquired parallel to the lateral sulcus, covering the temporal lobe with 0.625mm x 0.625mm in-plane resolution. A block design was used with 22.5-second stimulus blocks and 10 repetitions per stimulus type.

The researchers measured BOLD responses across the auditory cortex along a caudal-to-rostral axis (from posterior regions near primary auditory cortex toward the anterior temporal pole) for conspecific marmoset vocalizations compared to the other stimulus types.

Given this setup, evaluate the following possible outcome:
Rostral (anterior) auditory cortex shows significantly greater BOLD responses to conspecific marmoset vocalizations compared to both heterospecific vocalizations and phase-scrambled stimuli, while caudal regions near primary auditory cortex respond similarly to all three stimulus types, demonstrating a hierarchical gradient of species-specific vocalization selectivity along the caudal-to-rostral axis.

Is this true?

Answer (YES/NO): NO